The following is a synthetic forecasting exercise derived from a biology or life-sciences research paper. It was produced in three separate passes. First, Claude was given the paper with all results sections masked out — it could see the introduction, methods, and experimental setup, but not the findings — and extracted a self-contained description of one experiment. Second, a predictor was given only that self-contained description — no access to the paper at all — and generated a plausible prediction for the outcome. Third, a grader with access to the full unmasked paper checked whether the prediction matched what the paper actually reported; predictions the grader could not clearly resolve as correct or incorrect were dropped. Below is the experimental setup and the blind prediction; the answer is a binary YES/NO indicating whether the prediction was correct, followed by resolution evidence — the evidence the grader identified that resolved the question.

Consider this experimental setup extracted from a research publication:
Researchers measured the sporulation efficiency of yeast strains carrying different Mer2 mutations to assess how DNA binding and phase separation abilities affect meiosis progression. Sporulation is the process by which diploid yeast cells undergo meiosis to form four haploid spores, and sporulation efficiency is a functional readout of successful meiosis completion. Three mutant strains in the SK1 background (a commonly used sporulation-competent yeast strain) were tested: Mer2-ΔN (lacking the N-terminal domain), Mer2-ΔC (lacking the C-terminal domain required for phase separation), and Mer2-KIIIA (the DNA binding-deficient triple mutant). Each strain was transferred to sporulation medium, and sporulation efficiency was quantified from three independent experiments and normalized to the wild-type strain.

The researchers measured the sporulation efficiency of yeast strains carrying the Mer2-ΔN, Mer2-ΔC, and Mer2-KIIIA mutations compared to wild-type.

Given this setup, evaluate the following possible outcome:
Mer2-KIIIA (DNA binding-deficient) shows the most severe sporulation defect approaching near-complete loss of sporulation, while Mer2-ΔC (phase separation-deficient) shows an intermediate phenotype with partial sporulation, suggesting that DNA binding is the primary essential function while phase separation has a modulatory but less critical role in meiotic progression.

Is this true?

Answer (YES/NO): NO